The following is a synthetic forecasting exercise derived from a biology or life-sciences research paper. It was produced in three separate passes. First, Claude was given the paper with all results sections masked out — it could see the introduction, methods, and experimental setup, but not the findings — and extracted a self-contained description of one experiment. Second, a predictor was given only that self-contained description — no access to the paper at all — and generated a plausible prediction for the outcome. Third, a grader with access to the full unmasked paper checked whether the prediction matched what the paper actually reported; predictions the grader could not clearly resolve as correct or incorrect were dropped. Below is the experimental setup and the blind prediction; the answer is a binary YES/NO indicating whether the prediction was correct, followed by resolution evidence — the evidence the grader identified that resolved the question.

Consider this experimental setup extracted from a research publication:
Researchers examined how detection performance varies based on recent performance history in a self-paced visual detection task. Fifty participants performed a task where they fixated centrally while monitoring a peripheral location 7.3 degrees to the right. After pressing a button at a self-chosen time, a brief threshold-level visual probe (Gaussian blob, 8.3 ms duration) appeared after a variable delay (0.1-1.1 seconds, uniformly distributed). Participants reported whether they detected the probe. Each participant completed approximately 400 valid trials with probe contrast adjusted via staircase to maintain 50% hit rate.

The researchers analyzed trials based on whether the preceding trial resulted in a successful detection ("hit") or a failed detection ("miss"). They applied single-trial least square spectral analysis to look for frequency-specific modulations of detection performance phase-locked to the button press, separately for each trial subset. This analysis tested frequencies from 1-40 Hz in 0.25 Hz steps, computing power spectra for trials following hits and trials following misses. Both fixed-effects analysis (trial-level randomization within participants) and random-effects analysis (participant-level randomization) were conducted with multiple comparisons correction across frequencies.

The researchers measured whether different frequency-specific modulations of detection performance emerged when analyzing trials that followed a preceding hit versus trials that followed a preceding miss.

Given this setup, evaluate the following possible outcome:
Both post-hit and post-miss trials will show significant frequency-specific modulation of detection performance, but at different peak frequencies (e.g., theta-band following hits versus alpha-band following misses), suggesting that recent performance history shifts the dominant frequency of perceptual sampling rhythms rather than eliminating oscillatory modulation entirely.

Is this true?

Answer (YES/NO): NO